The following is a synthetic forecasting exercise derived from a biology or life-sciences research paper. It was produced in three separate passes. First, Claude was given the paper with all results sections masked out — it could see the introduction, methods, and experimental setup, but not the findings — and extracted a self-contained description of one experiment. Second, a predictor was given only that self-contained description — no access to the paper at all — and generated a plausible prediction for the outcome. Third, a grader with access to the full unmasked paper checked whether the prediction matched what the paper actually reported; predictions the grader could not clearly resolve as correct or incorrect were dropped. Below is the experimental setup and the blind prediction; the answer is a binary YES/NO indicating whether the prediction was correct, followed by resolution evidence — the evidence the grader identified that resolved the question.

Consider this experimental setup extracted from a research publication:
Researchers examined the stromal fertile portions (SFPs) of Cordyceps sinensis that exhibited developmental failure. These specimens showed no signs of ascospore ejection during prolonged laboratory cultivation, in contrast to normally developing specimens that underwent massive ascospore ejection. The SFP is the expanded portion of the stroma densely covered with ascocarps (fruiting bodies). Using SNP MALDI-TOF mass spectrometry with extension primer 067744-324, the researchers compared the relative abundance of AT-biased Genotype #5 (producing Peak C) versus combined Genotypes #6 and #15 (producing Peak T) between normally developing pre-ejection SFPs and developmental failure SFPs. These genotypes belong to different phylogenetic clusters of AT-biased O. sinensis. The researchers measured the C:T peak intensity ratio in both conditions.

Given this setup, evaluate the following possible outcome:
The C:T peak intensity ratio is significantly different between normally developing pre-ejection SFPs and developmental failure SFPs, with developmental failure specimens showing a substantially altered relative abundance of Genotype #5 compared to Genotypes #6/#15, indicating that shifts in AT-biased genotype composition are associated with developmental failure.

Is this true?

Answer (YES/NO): YES